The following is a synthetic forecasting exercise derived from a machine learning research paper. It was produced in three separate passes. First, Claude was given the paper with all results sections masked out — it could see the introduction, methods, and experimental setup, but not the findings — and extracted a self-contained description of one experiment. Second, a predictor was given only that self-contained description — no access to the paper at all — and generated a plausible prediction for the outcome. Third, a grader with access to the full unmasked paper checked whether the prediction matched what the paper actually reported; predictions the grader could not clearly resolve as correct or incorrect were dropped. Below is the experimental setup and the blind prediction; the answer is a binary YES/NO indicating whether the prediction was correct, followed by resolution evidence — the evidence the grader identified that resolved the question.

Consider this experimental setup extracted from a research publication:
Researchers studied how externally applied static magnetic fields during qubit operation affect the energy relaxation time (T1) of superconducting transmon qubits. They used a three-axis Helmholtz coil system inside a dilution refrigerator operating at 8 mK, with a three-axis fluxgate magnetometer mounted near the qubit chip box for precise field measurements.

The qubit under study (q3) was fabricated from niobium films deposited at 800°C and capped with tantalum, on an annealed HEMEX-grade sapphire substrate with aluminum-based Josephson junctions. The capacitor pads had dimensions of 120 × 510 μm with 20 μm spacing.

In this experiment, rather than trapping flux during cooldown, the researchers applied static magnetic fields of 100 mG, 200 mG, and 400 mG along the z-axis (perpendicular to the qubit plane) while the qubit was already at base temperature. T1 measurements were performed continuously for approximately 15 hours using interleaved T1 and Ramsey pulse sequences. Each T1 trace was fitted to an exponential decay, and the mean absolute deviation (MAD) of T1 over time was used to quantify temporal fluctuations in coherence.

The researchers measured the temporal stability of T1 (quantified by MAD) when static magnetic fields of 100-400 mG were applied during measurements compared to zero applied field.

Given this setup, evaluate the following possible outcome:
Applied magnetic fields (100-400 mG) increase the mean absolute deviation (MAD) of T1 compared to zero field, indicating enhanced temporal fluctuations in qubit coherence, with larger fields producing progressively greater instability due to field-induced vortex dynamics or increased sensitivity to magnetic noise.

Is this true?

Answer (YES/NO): NO